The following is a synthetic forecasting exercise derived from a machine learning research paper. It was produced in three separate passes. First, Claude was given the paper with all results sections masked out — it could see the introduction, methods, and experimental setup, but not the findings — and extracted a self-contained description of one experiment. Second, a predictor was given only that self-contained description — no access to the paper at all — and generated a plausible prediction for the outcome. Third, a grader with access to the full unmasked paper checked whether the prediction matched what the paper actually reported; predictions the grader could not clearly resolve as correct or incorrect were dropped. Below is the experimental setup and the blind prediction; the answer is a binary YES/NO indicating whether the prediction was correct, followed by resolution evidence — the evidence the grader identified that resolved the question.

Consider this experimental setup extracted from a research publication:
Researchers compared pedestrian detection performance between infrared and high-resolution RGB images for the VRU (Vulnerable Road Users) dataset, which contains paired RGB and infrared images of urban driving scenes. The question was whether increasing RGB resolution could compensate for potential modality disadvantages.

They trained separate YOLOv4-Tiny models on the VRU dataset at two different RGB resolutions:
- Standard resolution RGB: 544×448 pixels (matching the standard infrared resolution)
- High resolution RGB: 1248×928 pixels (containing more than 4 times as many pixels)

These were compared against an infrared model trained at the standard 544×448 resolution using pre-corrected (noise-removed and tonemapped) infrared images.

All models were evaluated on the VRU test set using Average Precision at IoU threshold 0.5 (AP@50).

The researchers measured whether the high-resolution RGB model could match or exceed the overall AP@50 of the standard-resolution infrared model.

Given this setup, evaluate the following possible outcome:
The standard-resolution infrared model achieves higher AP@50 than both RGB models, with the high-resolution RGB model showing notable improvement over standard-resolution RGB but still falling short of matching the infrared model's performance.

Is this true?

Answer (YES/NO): YES